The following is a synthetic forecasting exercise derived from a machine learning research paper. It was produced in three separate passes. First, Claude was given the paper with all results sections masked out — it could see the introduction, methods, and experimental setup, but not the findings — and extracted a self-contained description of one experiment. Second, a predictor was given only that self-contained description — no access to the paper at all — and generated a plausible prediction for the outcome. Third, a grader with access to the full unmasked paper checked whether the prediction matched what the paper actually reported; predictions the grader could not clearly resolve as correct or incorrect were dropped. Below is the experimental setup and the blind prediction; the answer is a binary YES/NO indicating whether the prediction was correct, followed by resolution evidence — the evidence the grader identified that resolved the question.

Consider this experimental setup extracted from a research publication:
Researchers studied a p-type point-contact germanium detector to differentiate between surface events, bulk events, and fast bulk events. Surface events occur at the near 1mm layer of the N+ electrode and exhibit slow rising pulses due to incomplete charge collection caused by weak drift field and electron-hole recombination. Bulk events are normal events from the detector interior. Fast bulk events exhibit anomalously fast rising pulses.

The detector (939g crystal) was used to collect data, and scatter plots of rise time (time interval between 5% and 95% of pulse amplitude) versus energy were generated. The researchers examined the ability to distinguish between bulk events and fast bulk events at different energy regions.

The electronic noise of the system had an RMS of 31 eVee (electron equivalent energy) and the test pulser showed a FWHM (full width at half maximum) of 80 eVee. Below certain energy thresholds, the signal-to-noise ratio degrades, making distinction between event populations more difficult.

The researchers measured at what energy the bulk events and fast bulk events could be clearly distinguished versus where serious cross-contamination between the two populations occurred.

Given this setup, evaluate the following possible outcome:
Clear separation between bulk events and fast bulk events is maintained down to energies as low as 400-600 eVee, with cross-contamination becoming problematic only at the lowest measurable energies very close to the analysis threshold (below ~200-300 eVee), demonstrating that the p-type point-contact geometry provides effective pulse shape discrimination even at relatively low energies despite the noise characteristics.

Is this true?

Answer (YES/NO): NO